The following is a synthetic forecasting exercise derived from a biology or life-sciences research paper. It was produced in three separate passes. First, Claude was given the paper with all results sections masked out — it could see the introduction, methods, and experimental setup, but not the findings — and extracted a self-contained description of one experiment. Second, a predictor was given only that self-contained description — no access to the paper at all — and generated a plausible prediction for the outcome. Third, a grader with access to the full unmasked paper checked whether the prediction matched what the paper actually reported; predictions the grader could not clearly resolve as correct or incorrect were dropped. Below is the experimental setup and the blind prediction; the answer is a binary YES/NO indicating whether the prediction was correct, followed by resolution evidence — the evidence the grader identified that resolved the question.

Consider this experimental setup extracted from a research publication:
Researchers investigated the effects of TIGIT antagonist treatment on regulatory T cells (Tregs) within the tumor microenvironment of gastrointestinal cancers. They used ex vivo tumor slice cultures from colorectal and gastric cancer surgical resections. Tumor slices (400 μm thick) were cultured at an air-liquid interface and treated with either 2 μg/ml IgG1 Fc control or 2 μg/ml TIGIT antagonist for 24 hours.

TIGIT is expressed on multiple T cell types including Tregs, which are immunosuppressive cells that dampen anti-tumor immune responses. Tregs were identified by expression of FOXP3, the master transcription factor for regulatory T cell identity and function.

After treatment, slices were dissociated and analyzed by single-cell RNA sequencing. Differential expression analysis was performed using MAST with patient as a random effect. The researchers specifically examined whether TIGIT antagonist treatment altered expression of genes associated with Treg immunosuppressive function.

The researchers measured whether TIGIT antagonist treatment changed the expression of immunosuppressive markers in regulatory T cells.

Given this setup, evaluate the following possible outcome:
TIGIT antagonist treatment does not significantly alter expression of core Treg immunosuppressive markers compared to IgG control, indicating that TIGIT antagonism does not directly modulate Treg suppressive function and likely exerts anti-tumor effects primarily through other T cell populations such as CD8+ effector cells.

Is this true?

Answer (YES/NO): NO